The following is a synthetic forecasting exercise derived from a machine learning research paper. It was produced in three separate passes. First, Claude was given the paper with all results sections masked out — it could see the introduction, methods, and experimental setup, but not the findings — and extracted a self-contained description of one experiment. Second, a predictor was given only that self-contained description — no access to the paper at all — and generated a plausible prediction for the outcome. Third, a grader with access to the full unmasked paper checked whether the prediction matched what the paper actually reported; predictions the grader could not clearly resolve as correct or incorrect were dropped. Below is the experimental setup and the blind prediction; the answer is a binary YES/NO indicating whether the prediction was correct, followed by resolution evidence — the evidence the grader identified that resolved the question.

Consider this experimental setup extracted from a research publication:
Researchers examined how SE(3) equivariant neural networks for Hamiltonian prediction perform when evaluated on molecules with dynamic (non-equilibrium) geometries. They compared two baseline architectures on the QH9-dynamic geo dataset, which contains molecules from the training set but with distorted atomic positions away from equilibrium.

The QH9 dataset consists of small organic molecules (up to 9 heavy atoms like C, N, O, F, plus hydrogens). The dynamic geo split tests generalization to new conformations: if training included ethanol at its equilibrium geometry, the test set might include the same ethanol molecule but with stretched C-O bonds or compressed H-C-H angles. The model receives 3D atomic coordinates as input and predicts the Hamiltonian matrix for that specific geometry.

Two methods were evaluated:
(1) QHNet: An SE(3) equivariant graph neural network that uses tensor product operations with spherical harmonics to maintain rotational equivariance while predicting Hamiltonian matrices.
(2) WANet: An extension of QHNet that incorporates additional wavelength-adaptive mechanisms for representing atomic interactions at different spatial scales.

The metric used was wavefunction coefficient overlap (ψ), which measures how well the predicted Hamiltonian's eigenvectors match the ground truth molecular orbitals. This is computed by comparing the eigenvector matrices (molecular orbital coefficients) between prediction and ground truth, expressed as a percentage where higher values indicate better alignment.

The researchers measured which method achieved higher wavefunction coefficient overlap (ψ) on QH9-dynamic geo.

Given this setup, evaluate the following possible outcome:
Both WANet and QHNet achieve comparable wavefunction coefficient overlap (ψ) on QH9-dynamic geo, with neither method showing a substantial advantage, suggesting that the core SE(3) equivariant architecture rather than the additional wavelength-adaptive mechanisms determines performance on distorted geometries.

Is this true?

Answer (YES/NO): NO